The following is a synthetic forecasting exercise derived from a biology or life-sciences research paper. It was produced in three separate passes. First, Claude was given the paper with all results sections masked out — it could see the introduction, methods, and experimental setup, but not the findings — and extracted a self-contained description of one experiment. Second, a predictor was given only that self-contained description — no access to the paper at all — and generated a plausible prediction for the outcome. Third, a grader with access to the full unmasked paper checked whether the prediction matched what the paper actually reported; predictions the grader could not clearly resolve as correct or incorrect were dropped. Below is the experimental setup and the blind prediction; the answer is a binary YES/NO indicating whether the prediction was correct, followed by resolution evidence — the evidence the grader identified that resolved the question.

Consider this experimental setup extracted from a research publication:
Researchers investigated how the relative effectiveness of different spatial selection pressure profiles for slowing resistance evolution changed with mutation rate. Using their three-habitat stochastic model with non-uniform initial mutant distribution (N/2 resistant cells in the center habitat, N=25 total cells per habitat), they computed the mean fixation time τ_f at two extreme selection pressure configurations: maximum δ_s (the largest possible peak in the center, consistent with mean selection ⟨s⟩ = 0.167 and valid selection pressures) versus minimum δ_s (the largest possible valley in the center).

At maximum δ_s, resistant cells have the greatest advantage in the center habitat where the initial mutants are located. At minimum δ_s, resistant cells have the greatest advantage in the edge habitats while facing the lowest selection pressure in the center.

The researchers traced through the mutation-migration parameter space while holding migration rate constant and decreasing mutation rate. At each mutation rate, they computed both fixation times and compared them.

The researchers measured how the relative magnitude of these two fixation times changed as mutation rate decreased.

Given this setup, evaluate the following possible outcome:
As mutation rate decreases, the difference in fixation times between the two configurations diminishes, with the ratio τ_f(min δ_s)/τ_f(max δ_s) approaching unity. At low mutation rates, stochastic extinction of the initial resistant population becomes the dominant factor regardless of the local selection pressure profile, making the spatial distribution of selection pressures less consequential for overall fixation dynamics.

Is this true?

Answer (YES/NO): NO